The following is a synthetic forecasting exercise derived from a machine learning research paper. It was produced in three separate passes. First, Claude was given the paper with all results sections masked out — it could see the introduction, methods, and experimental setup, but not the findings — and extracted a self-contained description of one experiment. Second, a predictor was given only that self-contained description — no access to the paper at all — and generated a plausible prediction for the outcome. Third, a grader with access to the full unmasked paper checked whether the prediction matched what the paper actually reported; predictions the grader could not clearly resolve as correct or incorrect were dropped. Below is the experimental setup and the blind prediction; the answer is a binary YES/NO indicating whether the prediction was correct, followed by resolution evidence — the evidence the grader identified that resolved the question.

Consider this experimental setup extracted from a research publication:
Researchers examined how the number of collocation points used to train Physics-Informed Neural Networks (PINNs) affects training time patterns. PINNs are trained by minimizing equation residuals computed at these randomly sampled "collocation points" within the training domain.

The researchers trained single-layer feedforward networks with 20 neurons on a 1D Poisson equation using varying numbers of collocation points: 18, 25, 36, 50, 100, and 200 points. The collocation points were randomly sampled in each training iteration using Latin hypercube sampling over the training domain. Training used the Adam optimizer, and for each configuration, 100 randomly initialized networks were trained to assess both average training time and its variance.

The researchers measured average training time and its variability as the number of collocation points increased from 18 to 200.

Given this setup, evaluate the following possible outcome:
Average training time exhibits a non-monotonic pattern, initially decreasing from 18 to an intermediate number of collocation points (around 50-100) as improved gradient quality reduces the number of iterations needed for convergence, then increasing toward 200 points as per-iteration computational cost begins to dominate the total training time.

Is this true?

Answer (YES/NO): NO